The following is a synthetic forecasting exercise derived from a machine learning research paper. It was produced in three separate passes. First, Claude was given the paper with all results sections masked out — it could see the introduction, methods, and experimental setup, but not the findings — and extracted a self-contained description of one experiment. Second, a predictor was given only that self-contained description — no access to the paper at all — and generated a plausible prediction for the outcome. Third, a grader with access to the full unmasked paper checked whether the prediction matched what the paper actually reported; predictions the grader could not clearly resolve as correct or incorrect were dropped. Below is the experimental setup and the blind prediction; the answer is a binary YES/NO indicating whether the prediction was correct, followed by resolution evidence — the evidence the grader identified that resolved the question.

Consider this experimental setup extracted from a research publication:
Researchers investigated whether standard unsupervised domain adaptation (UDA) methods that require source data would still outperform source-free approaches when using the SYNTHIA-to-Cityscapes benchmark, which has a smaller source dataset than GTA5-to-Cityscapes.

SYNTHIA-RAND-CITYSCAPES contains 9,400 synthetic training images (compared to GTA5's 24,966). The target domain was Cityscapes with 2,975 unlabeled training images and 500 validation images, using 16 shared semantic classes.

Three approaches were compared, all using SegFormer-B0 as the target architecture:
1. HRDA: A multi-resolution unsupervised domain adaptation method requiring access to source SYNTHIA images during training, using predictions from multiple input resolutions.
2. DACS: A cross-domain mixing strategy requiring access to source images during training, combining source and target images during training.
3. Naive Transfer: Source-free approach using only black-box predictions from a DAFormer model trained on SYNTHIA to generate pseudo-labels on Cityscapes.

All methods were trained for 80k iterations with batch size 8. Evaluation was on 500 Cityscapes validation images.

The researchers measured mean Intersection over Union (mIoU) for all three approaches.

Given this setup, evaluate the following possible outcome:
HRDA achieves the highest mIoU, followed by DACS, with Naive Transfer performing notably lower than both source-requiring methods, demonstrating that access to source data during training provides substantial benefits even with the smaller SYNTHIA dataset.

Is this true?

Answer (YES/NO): NO